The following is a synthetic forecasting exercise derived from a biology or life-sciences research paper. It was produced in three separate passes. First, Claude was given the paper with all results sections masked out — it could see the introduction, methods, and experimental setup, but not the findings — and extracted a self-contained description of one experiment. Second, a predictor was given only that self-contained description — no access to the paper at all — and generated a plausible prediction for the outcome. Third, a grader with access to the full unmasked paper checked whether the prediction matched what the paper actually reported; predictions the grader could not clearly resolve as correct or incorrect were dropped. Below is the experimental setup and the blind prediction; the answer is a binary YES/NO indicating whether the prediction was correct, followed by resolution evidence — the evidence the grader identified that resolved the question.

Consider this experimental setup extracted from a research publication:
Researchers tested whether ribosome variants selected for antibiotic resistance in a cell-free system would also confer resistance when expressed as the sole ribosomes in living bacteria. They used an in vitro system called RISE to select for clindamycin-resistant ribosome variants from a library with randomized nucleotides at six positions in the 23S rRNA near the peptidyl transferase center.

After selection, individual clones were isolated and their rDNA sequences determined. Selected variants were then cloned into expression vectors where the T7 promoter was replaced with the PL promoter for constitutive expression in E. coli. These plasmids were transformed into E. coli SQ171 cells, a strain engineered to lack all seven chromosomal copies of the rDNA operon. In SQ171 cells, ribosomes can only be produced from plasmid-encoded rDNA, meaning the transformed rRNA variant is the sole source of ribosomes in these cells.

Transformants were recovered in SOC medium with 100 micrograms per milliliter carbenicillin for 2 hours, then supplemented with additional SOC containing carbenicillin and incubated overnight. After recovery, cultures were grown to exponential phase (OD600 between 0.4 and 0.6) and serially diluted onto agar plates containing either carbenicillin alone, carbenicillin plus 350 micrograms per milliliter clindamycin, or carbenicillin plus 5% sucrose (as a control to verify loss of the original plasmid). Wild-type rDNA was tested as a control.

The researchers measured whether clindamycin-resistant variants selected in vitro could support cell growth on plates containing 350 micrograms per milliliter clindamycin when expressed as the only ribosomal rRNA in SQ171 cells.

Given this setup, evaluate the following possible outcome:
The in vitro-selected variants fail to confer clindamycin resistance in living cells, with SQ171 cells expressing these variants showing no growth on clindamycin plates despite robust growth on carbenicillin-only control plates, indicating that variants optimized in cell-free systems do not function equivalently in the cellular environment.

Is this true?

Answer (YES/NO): NO